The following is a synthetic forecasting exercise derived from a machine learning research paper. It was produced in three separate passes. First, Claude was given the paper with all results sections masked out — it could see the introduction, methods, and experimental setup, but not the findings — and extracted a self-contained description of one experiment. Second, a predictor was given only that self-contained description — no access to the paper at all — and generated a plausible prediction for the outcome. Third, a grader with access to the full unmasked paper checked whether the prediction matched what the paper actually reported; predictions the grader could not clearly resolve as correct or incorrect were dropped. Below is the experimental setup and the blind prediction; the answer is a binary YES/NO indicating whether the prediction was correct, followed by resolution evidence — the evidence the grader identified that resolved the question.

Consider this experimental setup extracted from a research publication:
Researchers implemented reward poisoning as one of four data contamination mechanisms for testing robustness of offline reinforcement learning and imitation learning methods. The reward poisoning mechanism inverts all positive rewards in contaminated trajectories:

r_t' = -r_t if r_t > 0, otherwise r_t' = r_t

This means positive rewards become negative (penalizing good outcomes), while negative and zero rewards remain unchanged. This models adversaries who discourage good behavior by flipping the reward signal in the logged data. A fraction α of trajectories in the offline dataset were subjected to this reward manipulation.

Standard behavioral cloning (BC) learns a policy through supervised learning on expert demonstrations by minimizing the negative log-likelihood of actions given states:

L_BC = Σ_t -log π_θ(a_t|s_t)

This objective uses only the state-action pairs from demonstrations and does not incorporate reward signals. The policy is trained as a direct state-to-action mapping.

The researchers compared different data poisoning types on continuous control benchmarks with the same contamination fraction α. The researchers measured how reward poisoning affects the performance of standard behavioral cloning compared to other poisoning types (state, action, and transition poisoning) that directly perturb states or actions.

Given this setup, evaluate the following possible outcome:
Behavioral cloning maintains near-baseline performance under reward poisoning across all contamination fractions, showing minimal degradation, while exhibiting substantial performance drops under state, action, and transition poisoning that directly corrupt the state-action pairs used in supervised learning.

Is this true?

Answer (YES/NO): YES